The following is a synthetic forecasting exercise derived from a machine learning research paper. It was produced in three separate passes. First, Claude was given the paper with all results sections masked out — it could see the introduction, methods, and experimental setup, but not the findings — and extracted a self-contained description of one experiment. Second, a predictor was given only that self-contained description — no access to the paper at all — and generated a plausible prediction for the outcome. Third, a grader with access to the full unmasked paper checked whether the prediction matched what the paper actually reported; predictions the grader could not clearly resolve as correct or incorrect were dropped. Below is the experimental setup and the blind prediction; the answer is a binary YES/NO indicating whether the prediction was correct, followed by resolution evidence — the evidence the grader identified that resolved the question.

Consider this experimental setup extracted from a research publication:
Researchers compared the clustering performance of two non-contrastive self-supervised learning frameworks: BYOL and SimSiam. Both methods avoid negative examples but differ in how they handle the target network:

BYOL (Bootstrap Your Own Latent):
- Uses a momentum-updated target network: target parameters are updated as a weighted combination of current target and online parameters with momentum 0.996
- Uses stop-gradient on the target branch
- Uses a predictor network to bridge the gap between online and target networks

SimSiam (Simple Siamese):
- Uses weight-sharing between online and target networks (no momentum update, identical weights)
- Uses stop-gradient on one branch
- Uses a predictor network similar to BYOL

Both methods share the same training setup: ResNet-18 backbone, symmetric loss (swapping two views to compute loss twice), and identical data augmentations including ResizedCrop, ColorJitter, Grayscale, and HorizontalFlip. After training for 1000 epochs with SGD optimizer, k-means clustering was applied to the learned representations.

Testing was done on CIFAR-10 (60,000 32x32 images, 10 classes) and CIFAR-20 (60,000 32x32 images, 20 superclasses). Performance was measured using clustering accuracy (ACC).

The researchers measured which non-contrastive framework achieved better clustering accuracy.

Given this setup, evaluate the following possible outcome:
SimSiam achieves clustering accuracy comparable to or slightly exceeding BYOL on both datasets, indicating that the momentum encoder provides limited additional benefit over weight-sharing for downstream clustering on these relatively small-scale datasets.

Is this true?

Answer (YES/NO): NO